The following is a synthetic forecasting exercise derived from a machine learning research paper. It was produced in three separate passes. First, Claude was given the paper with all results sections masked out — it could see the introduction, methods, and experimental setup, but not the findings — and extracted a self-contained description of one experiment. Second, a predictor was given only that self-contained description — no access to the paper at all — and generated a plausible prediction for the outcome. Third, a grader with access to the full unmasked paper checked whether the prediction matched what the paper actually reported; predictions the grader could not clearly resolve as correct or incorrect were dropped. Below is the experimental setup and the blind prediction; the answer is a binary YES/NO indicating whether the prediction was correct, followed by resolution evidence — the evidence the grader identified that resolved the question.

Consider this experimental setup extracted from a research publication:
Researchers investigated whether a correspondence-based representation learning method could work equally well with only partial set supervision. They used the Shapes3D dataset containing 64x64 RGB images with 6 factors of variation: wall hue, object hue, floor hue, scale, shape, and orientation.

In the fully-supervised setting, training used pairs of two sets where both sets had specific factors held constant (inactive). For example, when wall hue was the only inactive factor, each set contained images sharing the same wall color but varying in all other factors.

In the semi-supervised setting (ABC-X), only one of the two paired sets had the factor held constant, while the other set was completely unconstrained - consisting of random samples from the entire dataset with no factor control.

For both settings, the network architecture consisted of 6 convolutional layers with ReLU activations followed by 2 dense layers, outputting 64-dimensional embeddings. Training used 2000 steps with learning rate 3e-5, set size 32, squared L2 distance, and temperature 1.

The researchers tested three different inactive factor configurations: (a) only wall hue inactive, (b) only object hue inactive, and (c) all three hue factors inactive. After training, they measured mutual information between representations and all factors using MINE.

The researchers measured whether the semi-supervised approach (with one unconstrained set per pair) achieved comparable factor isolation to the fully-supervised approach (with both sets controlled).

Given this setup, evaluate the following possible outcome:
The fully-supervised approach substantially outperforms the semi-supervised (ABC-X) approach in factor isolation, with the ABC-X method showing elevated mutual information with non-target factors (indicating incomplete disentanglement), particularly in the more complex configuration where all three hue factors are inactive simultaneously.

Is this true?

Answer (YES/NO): NO